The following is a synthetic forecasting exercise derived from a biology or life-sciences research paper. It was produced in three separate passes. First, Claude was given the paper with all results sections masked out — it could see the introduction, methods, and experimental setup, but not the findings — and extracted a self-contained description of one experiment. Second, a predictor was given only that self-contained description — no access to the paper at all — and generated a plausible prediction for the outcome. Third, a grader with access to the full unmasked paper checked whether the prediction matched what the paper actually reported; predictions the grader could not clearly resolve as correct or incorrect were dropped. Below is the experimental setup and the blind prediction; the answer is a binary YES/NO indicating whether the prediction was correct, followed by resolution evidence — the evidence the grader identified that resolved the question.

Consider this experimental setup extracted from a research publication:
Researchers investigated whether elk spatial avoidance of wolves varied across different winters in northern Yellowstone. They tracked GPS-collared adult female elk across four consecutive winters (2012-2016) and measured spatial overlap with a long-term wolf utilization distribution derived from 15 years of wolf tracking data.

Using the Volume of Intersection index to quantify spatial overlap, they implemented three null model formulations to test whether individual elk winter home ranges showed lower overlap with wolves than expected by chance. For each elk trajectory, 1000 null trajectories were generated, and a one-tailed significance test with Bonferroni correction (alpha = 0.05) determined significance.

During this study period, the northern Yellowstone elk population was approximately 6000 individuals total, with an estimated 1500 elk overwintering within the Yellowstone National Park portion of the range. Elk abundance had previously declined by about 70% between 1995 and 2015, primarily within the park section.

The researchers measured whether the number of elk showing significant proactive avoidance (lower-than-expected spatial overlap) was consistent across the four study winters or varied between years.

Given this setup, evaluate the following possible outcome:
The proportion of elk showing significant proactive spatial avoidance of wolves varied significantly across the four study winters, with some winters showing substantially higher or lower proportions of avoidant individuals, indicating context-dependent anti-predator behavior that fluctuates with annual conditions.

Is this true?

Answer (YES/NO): NO